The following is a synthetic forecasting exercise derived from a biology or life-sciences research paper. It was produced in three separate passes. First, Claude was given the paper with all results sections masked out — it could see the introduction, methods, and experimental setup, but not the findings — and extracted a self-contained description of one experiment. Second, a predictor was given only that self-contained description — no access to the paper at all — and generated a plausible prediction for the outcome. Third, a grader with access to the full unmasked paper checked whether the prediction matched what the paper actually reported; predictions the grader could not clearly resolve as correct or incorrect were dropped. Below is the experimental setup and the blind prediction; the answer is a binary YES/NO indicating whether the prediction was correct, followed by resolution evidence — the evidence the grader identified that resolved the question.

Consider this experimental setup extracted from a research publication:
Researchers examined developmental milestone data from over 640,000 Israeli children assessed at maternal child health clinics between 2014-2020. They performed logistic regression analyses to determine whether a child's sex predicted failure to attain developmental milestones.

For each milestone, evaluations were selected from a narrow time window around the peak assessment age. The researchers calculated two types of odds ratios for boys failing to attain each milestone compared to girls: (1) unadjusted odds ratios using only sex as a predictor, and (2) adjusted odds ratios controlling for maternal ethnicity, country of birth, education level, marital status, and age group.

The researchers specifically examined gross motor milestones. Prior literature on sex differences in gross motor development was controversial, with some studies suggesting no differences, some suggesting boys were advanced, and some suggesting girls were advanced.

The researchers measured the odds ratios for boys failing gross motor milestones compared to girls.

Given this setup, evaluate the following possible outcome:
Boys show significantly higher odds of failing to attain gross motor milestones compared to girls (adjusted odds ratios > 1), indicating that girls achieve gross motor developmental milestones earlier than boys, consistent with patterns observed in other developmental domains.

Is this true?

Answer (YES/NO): NO